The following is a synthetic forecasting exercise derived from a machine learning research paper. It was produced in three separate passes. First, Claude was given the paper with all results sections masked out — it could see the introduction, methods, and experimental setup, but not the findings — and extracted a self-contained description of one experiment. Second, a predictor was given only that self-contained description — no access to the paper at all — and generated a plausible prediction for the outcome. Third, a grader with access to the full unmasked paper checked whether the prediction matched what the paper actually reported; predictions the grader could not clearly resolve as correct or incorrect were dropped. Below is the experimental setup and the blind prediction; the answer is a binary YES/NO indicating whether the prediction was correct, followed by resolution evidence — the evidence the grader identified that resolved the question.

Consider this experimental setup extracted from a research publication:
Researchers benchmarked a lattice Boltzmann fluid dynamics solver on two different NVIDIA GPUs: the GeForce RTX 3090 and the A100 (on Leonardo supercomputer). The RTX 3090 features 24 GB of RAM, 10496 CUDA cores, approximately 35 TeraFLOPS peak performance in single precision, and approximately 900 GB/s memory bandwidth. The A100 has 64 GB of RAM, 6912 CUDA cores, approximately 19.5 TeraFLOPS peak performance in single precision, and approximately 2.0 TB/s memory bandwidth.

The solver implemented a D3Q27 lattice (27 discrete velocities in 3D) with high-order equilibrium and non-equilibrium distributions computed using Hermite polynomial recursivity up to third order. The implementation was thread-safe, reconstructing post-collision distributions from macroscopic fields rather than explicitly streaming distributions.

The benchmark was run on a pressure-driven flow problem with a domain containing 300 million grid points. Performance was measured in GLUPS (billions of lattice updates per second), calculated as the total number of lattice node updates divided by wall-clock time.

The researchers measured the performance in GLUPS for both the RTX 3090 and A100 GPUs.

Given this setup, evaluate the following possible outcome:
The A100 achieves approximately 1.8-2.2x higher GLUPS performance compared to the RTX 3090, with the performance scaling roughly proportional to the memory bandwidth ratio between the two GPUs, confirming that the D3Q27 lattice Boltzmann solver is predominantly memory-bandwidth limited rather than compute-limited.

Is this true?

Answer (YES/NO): NO